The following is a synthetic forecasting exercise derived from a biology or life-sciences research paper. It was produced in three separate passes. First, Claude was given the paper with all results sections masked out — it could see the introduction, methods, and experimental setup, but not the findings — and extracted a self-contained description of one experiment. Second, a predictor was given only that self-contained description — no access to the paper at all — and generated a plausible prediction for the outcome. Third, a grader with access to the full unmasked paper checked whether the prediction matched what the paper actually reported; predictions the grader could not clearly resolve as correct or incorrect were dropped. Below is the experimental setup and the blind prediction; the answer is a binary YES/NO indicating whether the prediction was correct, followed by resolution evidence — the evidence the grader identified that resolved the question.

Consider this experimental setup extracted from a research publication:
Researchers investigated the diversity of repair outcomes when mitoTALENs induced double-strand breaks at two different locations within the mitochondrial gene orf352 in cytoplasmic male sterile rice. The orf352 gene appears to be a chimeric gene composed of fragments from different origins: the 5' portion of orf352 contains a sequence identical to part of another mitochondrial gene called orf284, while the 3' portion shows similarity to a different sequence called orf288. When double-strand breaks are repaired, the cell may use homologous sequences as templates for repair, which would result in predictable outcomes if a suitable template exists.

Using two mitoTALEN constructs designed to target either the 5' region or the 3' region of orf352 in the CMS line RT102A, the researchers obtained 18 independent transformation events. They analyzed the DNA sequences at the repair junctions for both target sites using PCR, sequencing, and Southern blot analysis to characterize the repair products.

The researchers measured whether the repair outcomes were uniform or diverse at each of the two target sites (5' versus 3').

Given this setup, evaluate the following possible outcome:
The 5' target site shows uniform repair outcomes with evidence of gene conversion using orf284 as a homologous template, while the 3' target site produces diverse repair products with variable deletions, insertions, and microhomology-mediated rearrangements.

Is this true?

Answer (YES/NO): NO